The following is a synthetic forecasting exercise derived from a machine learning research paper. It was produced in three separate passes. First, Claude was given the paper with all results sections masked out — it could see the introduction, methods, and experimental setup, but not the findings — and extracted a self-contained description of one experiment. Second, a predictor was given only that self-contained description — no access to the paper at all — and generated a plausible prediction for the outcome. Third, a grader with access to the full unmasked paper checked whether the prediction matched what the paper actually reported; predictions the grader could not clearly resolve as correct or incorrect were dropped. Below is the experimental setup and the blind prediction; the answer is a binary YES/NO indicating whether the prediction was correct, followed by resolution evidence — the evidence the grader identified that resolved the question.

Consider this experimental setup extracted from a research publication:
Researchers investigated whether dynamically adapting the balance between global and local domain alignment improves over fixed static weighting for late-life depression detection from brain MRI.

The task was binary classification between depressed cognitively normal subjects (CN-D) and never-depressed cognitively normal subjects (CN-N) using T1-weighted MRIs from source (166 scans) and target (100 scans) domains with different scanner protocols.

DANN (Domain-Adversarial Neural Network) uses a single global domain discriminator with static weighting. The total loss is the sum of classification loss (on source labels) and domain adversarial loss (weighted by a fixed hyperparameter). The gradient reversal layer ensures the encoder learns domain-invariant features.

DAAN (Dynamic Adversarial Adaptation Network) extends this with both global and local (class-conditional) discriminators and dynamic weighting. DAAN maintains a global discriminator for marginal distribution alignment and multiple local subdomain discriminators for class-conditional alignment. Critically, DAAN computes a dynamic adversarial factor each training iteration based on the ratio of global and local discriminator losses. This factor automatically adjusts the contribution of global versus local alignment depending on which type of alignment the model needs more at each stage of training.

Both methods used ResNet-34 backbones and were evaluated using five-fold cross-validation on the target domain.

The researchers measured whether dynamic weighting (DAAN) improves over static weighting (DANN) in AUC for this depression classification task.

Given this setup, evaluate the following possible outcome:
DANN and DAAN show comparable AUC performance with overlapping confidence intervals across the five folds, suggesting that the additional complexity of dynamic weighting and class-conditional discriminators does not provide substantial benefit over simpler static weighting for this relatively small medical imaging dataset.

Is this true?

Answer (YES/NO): NO